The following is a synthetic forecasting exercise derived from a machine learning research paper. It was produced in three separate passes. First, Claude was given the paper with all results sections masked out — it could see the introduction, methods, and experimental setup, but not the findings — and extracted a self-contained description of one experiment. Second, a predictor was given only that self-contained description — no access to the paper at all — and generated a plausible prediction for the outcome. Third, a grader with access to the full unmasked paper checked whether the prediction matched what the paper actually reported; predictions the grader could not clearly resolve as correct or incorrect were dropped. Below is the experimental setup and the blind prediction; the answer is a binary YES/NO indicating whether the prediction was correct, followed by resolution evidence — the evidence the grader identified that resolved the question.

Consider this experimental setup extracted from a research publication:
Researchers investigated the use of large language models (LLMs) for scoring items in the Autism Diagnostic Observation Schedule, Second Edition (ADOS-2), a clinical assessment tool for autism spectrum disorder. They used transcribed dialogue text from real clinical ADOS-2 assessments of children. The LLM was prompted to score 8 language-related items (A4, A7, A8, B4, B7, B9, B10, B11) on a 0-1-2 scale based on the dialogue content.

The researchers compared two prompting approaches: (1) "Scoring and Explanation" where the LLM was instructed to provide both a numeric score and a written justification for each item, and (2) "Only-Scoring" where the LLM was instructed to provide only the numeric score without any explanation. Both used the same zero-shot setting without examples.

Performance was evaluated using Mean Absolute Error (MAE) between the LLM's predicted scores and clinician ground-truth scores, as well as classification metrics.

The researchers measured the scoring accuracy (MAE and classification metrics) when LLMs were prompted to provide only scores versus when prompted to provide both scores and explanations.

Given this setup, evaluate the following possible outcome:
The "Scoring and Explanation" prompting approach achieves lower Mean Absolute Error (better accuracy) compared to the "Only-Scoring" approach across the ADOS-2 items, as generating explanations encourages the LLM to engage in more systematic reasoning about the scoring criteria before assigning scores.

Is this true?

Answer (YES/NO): YES